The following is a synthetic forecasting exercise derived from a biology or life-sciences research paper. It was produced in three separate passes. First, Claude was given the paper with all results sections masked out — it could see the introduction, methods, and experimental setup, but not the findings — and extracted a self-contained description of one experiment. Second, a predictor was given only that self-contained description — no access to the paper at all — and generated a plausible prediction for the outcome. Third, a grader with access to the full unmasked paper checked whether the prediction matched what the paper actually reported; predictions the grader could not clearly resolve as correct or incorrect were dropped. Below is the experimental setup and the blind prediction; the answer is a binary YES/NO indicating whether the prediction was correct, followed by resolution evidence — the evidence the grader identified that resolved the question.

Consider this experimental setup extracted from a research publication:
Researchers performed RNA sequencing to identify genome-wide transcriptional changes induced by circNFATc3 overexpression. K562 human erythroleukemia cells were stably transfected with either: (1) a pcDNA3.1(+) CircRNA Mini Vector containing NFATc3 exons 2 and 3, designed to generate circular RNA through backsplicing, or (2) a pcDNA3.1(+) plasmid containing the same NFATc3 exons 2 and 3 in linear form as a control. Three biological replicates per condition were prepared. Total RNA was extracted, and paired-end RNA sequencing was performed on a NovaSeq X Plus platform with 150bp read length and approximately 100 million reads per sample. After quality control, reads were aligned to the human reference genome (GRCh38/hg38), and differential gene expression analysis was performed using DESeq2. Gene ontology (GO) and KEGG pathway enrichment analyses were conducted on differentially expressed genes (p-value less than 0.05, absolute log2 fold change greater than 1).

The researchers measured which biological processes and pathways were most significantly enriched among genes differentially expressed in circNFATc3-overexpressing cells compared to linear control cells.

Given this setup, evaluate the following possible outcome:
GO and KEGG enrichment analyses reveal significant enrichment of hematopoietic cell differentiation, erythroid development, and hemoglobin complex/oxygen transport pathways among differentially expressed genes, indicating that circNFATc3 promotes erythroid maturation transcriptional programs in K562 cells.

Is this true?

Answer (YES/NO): YES